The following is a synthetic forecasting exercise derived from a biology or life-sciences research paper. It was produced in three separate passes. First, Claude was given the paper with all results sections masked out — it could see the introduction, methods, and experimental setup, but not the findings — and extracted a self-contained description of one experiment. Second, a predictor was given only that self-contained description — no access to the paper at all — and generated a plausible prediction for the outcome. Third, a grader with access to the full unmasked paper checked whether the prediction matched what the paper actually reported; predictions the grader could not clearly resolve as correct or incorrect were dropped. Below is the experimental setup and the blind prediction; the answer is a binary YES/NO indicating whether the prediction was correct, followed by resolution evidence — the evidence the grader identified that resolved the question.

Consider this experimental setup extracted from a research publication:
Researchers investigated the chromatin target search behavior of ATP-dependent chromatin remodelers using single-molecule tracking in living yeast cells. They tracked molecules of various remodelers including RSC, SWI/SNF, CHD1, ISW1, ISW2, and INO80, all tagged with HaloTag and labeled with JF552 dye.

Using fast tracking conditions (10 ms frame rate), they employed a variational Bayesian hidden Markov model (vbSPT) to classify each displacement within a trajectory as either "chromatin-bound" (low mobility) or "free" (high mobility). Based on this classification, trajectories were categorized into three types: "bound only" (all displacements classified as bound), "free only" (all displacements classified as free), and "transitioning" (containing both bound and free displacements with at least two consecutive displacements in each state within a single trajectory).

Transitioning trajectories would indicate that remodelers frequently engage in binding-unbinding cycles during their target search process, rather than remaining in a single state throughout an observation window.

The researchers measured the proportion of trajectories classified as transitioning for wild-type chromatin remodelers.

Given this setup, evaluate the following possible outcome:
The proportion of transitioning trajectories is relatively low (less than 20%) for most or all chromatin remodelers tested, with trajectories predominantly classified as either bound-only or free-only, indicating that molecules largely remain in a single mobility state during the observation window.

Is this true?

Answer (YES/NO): NO